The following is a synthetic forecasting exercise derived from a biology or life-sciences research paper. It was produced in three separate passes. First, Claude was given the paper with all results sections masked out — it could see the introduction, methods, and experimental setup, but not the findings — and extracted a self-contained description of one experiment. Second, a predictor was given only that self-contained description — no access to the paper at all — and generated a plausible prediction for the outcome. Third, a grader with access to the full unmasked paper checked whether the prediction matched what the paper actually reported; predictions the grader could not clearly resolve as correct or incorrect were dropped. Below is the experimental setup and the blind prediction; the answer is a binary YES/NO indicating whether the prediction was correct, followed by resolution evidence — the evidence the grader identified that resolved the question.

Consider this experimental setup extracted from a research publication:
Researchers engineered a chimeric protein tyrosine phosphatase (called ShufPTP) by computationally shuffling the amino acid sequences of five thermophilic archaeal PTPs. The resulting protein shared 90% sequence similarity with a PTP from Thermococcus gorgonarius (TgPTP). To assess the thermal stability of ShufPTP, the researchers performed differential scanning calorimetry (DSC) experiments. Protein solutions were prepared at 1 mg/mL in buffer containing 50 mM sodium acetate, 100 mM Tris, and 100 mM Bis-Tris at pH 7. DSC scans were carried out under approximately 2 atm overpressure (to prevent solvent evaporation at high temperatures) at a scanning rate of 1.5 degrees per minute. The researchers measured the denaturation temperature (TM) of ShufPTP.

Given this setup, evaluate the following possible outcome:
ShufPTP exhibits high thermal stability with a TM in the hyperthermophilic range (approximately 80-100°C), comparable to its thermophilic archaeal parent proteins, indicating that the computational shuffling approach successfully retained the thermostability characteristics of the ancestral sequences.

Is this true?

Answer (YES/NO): NO